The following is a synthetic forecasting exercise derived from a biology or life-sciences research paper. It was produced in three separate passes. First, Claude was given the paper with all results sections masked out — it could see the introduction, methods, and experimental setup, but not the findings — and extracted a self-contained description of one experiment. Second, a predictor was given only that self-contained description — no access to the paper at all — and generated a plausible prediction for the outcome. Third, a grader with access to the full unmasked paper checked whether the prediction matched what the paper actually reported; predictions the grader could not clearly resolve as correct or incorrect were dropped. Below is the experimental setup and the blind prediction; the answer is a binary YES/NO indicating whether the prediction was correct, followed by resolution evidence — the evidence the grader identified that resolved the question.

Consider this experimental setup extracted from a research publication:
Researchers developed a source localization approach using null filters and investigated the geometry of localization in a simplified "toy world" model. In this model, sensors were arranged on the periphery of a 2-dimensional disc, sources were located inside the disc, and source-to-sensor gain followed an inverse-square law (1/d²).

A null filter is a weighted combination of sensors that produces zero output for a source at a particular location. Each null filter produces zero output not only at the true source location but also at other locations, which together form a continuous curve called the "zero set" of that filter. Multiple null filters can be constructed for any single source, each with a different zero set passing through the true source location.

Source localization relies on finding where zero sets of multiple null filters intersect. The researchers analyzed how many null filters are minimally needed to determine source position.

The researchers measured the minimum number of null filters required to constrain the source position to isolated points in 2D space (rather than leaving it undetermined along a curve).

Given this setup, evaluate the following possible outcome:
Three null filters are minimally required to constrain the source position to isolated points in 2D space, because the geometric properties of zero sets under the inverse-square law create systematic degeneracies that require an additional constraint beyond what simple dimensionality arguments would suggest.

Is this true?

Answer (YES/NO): NO